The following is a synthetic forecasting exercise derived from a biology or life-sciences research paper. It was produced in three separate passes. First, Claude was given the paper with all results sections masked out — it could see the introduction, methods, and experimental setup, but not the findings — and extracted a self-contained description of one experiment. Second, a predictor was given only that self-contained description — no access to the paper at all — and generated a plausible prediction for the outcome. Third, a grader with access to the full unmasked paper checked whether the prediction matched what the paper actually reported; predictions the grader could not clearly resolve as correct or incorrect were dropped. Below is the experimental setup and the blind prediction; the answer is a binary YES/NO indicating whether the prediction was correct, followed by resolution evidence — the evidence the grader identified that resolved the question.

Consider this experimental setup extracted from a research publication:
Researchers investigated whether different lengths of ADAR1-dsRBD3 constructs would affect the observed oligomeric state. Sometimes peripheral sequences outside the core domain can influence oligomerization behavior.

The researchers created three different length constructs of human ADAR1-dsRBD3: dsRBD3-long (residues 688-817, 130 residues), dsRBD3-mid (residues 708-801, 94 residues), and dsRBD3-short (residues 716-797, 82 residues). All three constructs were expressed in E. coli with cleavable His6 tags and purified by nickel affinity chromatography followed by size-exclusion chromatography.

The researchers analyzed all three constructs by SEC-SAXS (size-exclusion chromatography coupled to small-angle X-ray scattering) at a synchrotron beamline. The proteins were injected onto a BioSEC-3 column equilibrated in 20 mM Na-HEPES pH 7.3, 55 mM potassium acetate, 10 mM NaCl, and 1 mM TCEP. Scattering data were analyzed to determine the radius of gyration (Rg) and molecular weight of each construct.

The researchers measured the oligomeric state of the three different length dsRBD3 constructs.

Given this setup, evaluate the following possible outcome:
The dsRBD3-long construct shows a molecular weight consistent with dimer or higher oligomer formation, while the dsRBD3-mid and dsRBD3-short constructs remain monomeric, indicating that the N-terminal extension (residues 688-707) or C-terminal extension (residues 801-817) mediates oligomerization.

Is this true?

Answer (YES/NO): NO